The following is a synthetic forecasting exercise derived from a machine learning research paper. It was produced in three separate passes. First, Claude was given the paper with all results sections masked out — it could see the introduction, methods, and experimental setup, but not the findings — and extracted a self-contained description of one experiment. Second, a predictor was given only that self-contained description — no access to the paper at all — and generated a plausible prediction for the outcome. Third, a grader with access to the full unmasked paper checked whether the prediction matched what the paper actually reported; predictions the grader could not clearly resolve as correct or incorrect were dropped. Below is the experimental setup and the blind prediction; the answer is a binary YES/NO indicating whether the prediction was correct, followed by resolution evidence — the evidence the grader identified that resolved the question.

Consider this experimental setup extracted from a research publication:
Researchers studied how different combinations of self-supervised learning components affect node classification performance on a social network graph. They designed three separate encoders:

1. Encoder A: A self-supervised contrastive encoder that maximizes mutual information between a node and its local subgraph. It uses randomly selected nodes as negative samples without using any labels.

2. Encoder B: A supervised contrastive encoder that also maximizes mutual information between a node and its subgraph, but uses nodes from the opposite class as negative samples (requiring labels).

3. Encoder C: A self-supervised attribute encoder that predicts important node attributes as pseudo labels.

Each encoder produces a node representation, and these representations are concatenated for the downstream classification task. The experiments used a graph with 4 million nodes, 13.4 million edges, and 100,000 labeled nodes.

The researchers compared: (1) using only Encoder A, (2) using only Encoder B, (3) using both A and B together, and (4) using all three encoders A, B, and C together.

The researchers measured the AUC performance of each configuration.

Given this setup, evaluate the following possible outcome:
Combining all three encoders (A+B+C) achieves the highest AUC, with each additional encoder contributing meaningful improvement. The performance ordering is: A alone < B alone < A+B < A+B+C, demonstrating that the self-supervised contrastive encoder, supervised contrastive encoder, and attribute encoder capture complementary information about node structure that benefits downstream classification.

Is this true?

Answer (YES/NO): NO